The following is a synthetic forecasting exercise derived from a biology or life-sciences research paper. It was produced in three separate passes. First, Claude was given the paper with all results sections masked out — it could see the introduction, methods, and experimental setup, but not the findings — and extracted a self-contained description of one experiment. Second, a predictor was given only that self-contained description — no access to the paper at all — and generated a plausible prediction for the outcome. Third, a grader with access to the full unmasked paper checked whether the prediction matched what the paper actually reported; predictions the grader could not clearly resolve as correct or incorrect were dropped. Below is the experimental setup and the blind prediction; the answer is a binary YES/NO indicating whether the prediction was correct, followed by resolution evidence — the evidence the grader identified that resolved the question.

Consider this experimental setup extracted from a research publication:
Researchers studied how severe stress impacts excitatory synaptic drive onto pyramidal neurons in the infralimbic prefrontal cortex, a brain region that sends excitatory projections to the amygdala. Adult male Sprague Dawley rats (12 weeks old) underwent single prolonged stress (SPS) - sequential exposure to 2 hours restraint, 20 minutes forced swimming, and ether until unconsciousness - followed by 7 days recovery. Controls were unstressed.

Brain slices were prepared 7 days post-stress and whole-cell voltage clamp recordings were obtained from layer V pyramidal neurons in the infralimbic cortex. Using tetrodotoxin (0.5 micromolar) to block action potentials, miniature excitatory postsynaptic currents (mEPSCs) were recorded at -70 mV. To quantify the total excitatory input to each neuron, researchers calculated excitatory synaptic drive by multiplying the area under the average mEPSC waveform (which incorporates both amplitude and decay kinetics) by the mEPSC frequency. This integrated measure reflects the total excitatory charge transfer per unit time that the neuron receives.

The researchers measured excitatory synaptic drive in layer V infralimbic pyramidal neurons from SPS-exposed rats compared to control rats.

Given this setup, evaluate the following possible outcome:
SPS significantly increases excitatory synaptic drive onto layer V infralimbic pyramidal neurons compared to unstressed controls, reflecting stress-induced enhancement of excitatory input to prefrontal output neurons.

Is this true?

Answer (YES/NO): NO